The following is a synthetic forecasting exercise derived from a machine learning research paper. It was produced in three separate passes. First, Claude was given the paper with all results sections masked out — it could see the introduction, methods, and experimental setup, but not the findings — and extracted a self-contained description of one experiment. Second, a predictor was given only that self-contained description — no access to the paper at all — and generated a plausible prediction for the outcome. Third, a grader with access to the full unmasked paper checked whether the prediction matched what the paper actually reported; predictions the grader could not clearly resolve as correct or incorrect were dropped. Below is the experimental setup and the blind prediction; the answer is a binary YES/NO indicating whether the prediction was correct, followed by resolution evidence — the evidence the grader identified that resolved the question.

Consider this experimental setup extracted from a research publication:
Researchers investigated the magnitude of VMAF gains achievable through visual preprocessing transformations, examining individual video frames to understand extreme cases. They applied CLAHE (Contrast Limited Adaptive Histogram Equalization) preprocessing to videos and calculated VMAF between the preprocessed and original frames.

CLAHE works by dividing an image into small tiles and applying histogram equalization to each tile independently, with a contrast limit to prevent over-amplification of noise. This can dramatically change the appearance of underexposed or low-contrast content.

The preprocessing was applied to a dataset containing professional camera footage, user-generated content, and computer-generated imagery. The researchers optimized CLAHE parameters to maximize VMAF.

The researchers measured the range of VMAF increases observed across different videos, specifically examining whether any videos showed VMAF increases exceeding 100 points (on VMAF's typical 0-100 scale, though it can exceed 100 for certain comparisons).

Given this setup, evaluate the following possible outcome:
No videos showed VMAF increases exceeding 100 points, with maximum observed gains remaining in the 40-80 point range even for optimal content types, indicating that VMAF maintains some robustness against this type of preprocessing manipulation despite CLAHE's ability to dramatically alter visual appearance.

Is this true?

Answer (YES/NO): NO